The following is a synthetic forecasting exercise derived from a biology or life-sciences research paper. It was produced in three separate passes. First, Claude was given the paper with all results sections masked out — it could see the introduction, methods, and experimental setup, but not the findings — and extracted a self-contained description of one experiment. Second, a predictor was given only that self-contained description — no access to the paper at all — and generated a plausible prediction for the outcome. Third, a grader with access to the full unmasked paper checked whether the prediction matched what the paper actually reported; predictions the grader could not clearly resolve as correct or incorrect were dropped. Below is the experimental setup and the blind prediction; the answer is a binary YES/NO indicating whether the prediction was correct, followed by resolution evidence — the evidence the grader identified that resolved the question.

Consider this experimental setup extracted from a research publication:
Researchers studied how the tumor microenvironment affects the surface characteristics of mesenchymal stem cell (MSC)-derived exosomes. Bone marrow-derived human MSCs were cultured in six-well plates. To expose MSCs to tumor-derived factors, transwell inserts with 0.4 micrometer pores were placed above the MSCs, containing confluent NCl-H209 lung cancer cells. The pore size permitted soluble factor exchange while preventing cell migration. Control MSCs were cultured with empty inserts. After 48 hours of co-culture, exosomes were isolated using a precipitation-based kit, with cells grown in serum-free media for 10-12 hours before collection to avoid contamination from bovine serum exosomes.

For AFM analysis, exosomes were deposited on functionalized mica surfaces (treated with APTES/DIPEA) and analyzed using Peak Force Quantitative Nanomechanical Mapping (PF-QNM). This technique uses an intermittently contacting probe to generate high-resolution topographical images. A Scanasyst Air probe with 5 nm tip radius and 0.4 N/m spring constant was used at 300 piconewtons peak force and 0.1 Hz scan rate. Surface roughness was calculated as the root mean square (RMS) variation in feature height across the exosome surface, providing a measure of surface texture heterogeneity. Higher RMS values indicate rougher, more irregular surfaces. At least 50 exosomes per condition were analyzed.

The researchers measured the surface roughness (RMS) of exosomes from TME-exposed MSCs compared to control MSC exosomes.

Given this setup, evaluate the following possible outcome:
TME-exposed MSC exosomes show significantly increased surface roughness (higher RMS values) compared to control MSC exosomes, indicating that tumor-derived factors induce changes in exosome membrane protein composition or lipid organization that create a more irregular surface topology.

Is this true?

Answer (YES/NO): YES